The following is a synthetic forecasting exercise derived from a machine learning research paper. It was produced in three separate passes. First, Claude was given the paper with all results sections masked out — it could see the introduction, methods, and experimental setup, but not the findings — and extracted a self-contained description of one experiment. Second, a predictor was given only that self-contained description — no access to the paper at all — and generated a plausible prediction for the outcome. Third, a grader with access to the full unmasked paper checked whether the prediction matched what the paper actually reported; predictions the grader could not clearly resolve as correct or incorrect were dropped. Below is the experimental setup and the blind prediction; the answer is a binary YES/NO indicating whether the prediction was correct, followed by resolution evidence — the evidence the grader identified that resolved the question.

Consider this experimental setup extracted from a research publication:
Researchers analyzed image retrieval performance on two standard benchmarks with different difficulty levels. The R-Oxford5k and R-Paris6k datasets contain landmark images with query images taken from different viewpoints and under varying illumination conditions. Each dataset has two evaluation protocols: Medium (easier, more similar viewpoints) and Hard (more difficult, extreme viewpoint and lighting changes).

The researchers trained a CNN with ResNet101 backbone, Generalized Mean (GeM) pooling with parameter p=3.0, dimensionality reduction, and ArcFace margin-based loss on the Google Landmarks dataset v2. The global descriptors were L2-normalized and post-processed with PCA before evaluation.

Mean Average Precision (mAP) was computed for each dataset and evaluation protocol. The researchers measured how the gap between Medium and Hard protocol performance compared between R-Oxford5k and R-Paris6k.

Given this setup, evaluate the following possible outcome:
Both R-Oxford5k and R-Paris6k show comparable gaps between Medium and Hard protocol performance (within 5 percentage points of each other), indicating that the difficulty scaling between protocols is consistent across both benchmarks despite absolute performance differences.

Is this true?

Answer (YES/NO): YES